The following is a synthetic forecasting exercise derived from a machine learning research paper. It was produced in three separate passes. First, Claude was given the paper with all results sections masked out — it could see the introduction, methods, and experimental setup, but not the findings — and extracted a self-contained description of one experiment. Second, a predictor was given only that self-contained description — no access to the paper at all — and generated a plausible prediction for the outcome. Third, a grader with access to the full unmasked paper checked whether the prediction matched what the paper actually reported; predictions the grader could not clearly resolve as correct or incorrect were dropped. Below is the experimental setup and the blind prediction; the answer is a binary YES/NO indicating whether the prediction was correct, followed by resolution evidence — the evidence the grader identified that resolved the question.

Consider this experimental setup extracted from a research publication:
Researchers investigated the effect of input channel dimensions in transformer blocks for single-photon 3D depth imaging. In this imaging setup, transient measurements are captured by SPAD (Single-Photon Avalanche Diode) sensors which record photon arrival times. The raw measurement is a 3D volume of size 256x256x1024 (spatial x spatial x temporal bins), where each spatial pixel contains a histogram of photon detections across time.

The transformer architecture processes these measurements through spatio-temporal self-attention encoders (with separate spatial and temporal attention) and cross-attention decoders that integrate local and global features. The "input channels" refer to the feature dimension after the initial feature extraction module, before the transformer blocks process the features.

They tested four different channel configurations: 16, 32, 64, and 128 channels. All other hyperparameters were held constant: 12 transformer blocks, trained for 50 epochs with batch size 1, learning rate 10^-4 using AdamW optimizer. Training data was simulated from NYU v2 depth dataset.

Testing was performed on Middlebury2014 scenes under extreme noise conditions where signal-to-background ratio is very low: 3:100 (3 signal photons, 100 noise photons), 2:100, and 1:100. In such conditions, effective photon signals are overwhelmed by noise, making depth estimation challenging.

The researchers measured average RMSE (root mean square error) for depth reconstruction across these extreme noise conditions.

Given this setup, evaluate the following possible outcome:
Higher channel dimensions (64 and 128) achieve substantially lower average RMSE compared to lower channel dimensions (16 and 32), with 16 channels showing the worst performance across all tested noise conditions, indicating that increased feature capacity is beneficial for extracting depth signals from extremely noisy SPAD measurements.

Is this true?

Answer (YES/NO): NO